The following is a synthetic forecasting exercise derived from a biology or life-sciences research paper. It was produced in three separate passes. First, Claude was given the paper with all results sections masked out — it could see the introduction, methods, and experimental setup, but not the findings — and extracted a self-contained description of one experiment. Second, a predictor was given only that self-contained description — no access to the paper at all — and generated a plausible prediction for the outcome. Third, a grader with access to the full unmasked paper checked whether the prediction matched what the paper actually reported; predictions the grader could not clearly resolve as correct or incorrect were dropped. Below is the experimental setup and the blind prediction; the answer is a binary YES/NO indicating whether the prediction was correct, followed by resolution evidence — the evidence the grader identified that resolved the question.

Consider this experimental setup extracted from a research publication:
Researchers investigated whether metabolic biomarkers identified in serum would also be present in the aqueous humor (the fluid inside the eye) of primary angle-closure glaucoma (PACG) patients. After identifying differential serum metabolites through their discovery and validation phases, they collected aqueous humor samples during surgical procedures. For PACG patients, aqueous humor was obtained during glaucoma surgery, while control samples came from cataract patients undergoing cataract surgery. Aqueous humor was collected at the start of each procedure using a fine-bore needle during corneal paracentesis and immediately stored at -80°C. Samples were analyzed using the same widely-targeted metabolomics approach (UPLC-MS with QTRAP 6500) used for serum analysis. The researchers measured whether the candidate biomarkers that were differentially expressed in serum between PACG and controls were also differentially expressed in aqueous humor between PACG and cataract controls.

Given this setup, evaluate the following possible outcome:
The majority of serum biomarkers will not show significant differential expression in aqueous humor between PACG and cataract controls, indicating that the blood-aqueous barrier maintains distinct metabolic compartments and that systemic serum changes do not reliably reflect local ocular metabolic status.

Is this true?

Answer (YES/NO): NO